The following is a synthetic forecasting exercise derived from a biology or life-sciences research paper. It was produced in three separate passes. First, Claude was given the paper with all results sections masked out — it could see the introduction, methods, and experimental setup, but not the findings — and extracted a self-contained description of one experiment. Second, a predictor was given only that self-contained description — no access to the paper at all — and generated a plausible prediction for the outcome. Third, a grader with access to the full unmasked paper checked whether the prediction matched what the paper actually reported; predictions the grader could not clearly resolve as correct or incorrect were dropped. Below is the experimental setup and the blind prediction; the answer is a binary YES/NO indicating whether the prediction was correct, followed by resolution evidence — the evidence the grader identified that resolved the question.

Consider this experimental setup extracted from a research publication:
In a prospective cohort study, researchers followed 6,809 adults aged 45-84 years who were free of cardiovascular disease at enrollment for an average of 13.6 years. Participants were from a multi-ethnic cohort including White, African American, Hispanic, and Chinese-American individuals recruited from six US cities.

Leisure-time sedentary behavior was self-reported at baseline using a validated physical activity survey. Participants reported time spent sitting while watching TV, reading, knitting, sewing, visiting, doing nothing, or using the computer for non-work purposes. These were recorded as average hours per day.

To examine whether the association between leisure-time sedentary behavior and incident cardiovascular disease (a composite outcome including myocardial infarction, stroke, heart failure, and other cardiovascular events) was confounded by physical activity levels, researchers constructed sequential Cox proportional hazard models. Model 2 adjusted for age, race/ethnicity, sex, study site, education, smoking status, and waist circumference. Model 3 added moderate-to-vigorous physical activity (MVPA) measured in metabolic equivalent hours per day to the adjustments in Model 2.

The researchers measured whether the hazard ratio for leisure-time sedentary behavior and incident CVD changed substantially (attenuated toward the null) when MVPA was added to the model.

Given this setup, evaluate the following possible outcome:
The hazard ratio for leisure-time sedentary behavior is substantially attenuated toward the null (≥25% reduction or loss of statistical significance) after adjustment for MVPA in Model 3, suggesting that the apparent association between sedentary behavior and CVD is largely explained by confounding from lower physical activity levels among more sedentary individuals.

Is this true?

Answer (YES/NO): NO